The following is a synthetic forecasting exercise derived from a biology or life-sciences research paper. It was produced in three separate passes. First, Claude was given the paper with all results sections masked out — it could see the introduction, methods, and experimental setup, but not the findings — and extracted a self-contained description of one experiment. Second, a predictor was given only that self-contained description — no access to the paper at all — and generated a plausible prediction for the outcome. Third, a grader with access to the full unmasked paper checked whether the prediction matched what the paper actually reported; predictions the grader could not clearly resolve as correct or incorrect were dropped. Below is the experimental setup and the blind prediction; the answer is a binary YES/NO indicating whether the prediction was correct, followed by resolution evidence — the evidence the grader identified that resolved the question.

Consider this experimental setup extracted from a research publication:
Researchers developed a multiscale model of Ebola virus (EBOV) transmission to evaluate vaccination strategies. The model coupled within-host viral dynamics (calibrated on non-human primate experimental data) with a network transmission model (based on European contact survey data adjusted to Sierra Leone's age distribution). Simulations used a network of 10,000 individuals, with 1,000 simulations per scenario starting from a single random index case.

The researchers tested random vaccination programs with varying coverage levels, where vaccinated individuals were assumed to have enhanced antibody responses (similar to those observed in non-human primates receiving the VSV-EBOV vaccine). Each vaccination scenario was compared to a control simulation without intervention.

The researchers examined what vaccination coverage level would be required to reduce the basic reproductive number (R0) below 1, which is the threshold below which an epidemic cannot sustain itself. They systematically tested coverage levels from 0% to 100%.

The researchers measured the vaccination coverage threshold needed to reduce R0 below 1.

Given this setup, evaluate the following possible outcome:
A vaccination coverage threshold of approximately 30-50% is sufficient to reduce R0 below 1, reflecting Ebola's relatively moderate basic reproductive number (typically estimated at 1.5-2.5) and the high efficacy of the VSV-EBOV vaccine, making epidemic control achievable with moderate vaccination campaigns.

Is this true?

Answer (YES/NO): NO